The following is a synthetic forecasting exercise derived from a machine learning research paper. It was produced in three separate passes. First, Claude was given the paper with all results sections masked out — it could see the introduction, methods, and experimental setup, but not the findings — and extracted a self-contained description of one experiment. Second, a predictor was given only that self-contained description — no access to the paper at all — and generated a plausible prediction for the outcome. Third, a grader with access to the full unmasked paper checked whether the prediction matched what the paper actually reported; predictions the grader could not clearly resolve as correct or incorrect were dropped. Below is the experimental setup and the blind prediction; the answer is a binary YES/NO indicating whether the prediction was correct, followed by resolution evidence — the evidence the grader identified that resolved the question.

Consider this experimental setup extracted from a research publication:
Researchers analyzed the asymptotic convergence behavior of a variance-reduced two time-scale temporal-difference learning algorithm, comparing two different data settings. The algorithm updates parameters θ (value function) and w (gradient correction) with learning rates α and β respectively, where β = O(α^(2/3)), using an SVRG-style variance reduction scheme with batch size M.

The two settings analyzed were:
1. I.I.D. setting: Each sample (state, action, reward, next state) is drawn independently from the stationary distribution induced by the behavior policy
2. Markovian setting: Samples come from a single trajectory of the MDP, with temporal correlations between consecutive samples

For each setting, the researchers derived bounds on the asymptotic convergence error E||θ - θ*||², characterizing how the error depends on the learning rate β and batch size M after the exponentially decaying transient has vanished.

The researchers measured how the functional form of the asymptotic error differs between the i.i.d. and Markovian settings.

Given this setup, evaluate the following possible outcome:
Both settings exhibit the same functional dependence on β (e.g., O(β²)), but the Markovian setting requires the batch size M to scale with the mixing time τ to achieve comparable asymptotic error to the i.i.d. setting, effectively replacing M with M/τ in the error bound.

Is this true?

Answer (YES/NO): NO